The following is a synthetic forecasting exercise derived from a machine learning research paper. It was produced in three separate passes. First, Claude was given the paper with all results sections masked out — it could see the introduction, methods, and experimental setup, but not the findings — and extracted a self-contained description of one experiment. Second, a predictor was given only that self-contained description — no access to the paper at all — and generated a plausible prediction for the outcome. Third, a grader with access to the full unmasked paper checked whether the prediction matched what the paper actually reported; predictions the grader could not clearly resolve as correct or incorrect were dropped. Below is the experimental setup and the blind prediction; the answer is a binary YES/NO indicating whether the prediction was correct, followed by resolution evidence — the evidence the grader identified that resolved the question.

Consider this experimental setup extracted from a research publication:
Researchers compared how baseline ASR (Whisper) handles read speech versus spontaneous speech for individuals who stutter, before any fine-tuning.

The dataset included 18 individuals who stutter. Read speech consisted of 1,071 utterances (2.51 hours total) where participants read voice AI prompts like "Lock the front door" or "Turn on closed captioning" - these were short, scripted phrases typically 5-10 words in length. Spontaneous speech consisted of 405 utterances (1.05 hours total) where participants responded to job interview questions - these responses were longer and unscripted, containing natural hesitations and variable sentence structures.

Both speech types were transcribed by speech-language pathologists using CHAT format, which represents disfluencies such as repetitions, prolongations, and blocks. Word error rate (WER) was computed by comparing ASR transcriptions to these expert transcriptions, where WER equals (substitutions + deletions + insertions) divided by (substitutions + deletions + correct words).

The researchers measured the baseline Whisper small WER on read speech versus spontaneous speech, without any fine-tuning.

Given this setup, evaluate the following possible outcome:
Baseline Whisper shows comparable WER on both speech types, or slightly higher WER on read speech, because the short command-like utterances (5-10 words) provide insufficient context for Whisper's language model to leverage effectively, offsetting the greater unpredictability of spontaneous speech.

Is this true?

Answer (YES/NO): NO